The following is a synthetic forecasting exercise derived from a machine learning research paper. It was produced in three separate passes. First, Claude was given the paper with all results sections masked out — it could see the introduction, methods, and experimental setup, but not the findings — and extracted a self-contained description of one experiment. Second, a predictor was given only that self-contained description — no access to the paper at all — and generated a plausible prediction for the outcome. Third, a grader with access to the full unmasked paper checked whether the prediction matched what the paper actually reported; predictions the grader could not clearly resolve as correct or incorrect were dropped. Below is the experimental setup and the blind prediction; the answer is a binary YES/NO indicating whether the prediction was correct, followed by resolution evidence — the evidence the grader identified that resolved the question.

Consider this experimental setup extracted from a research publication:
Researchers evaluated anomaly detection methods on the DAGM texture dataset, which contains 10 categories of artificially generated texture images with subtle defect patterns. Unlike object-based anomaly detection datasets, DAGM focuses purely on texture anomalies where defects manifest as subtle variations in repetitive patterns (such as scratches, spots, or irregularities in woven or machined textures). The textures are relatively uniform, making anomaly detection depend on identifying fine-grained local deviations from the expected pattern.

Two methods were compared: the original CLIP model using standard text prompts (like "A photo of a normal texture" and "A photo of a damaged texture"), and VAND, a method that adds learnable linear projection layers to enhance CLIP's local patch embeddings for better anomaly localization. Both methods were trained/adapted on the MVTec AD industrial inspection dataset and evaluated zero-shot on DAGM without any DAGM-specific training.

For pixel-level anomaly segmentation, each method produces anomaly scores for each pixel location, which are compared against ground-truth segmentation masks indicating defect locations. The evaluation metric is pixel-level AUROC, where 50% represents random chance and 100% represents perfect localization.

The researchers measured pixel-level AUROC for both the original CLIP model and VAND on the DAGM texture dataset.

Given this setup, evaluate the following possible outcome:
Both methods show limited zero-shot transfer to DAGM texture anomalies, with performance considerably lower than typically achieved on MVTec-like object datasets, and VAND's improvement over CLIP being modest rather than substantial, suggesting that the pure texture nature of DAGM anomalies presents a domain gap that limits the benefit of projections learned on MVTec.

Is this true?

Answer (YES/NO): NO